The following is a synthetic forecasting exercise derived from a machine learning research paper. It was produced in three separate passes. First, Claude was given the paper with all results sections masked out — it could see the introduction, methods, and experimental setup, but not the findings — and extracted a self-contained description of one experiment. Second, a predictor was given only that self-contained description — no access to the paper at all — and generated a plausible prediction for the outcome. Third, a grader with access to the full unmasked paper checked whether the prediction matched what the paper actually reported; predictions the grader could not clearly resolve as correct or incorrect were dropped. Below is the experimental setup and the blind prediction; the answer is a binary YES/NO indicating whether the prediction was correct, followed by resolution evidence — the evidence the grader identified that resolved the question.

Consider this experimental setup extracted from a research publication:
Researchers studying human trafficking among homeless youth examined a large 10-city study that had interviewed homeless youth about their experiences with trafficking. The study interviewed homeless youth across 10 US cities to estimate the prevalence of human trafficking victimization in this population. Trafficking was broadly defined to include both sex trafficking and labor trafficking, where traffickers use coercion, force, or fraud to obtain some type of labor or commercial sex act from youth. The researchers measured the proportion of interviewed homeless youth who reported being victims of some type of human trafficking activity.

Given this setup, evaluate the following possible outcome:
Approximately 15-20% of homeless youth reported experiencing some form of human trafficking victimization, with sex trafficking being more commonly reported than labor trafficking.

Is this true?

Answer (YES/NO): NO